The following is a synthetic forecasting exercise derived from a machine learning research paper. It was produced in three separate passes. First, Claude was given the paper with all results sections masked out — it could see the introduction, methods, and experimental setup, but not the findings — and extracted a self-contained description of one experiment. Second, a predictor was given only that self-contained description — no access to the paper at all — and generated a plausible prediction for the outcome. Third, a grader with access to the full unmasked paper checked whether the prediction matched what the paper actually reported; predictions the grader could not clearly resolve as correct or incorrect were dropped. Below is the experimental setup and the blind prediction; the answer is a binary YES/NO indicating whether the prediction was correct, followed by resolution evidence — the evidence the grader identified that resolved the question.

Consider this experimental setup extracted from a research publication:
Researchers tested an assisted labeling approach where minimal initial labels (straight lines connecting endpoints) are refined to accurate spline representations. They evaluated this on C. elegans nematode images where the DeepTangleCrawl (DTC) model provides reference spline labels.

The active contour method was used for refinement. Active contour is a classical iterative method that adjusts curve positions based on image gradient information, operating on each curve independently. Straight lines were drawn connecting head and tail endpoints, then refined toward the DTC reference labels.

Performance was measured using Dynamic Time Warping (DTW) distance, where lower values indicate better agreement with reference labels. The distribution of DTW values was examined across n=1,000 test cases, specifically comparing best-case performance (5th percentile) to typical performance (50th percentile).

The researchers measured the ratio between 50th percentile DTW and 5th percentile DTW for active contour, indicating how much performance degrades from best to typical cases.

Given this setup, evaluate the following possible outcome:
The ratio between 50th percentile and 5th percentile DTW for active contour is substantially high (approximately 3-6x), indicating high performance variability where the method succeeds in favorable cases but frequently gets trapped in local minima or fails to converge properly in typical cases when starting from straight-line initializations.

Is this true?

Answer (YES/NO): NO